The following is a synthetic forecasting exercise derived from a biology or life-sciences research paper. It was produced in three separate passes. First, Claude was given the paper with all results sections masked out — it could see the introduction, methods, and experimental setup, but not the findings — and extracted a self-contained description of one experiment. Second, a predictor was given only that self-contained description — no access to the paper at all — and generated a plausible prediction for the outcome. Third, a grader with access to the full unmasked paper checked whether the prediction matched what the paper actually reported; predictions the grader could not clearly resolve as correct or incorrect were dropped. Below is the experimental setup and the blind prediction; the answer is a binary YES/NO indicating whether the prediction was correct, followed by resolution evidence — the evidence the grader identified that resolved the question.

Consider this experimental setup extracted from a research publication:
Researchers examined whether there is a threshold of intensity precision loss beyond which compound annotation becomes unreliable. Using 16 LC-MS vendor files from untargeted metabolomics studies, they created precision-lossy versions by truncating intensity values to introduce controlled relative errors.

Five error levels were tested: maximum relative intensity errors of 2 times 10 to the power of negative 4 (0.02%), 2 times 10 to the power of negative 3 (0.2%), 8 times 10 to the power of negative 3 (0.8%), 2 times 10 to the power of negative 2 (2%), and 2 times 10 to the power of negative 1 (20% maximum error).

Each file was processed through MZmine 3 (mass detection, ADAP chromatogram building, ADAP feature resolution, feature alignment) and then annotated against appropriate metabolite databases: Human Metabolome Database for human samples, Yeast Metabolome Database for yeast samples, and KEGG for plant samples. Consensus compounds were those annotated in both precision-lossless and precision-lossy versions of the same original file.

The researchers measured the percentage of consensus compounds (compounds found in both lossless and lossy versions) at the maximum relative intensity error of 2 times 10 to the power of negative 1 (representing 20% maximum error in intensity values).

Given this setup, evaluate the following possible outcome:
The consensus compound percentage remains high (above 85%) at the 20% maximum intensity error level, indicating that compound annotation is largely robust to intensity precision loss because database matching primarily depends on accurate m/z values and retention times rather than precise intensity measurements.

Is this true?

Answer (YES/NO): YES